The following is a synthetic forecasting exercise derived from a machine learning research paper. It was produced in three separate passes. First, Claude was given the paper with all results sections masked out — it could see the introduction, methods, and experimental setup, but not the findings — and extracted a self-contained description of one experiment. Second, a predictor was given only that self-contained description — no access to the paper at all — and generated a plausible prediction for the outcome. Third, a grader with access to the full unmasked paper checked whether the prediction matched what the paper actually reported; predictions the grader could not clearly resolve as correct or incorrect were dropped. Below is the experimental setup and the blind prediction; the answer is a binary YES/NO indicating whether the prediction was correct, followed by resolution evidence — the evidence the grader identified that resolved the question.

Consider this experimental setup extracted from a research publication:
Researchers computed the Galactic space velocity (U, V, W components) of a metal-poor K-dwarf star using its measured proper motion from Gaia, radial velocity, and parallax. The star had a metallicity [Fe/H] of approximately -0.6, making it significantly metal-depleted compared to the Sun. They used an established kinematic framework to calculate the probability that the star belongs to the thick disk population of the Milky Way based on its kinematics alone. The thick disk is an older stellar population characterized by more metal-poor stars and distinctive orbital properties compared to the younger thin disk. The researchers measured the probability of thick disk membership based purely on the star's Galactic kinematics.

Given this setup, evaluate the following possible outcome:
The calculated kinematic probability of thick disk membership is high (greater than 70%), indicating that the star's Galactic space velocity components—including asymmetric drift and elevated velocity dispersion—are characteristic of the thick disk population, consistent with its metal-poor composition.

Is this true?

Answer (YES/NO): NO